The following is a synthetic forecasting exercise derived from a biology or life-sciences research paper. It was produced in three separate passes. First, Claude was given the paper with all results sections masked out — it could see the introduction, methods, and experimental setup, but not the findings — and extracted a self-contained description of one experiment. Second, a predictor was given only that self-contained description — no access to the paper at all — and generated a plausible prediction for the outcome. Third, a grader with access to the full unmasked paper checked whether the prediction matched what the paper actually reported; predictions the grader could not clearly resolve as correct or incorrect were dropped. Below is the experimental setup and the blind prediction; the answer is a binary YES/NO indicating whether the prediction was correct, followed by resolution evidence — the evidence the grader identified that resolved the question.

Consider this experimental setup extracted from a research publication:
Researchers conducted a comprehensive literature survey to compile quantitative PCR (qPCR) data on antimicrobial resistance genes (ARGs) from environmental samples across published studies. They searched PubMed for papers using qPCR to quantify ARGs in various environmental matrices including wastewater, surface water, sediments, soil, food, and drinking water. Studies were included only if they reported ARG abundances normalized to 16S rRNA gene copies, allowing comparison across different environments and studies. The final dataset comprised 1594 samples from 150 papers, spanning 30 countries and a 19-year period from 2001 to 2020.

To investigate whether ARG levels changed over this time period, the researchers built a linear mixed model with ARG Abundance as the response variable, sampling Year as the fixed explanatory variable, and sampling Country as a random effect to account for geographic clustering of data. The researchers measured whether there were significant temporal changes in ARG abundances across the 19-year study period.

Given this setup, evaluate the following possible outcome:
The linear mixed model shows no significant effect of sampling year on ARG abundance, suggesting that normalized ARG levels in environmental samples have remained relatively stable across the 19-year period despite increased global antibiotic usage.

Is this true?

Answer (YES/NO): NO